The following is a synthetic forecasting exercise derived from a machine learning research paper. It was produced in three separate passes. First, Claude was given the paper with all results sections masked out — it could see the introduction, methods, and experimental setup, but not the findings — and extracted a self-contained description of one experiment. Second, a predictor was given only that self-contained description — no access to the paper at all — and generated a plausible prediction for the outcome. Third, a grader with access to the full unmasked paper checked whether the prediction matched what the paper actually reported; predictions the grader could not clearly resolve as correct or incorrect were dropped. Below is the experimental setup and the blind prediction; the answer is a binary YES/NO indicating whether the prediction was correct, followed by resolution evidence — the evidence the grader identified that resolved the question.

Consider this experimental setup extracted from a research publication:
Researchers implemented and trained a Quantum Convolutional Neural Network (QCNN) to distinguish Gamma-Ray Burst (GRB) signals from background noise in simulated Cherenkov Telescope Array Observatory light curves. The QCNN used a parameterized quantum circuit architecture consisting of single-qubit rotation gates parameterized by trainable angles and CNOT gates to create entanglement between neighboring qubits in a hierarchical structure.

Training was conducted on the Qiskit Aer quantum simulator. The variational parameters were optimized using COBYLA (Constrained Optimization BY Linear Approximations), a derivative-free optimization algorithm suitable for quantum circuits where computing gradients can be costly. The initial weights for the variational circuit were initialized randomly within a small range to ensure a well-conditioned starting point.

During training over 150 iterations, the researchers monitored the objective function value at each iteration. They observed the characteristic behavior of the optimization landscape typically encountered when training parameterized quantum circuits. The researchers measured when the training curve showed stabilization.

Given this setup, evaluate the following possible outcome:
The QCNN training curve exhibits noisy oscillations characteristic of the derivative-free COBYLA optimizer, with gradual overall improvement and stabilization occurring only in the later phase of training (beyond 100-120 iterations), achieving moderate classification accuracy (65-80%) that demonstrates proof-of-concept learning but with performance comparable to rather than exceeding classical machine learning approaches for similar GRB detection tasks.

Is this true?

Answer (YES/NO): NO